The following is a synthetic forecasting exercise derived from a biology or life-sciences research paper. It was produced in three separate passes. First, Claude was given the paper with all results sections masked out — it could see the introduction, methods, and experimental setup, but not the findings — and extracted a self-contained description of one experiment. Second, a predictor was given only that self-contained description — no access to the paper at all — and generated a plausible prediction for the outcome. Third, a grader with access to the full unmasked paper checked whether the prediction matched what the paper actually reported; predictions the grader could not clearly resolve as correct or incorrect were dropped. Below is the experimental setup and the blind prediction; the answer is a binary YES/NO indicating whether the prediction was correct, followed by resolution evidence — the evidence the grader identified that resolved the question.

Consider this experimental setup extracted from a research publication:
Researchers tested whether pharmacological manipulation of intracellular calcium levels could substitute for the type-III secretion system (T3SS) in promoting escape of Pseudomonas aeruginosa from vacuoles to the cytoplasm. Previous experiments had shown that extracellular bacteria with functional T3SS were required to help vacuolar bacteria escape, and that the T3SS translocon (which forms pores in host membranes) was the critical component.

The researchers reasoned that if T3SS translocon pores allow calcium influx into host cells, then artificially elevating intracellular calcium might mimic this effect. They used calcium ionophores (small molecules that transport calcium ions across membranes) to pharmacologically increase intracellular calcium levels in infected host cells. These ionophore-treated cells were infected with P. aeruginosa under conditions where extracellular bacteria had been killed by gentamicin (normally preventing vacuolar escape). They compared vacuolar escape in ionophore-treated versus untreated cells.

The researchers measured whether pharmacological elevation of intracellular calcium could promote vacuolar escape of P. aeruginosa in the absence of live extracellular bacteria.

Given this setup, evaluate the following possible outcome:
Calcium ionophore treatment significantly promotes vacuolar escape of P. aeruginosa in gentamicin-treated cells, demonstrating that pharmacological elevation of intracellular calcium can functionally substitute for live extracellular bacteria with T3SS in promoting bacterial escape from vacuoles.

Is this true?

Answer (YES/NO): YES